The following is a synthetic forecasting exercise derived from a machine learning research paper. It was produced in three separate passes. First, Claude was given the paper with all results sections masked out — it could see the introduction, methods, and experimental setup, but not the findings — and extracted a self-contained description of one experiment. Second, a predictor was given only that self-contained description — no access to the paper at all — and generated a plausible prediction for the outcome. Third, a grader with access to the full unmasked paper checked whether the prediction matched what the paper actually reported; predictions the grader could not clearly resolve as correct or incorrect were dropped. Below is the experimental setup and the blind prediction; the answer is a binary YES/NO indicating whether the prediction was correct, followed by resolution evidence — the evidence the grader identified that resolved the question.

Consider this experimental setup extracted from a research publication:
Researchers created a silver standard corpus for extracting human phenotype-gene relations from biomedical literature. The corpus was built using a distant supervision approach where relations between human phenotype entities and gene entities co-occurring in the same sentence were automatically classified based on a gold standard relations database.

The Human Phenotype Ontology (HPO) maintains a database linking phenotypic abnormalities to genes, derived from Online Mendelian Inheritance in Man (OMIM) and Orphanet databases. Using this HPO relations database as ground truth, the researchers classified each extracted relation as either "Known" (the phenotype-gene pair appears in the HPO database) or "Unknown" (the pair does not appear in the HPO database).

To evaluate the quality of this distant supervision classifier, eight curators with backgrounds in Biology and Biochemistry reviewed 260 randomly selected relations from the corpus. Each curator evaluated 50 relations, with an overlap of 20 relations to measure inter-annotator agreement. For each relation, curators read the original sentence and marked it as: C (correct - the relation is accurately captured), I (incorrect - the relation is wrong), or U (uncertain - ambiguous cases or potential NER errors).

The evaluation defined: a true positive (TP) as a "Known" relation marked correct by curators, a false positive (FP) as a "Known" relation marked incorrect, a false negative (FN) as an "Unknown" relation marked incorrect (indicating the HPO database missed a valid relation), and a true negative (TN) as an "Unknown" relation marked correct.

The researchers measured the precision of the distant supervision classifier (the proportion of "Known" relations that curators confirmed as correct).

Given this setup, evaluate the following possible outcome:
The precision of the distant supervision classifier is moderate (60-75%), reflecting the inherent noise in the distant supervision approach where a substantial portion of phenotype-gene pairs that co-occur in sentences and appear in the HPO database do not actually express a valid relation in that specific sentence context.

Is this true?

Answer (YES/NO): NO